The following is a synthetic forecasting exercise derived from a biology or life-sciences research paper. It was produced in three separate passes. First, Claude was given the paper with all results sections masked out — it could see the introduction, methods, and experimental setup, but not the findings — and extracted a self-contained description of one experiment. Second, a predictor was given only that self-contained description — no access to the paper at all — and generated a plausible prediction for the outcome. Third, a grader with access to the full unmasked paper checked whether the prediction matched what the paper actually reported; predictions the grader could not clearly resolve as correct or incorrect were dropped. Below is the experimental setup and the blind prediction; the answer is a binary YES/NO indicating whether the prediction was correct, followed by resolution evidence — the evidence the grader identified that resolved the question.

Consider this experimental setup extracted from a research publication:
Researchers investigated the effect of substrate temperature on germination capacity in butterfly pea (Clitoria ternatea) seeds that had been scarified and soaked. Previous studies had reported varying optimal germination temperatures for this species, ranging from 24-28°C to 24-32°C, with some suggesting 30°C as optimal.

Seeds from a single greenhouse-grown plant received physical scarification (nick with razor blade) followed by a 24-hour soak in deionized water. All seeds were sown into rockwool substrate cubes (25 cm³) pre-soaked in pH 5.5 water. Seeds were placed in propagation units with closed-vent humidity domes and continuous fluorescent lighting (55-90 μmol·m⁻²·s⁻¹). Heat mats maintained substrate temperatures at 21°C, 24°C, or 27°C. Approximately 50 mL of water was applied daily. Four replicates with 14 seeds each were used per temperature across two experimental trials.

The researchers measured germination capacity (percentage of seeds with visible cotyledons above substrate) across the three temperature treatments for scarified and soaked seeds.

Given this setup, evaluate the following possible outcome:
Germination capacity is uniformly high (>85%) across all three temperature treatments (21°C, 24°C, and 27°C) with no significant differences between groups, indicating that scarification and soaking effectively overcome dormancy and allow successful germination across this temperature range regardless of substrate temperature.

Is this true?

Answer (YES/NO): NO